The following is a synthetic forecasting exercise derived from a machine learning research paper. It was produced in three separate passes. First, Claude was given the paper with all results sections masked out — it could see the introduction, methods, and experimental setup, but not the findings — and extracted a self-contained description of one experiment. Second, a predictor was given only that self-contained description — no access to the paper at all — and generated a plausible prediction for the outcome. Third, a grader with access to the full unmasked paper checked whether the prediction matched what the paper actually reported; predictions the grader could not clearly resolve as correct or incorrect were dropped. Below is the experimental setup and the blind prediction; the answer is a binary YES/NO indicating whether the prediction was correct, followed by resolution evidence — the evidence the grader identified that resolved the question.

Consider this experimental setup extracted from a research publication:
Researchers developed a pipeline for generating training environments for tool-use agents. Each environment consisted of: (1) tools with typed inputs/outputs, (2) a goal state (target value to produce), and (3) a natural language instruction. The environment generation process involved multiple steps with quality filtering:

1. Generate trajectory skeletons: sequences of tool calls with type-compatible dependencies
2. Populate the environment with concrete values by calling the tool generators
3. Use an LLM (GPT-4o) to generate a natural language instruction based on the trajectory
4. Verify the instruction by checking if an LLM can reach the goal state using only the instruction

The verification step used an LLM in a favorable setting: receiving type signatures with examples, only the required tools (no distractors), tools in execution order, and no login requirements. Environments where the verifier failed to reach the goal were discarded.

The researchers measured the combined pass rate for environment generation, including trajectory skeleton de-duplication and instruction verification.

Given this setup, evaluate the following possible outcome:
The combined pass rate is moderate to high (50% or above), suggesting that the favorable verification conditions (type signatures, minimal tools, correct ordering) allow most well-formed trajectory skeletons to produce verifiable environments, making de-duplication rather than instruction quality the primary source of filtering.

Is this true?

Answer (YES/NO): YES